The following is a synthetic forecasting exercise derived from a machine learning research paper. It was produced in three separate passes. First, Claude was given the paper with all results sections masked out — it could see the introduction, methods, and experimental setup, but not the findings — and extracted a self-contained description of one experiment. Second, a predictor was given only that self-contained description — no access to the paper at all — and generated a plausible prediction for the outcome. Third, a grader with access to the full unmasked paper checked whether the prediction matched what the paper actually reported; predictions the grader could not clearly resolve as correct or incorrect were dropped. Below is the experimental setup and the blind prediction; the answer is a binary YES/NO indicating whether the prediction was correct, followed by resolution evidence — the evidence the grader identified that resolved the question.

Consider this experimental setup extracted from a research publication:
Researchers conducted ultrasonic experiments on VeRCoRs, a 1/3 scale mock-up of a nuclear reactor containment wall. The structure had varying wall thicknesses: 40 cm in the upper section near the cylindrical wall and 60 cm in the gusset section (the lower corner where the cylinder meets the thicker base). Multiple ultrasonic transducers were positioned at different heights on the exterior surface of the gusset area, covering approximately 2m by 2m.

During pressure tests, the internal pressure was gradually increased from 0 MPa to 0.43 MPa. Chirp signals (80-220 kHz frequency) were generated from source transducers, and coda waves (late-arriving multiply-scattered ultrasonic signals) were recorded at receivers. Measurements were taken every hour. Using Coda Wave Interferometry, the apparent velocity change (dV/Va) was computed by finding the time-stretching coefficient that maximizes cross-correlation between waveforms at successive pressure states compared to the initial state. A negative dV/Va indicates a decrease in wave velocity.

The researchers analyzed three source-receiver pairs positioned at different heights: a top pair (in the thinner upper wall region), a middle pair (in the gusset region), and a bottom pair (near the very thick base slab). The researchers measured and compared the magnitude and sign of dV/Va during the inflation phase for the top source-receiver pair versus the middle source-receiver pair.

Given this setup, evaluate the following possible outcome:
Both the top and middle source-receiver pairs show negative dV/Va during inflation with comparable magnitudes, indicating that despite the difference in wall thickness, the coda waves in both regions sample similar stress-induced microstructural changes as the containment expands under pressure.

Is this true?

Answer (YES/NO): NO